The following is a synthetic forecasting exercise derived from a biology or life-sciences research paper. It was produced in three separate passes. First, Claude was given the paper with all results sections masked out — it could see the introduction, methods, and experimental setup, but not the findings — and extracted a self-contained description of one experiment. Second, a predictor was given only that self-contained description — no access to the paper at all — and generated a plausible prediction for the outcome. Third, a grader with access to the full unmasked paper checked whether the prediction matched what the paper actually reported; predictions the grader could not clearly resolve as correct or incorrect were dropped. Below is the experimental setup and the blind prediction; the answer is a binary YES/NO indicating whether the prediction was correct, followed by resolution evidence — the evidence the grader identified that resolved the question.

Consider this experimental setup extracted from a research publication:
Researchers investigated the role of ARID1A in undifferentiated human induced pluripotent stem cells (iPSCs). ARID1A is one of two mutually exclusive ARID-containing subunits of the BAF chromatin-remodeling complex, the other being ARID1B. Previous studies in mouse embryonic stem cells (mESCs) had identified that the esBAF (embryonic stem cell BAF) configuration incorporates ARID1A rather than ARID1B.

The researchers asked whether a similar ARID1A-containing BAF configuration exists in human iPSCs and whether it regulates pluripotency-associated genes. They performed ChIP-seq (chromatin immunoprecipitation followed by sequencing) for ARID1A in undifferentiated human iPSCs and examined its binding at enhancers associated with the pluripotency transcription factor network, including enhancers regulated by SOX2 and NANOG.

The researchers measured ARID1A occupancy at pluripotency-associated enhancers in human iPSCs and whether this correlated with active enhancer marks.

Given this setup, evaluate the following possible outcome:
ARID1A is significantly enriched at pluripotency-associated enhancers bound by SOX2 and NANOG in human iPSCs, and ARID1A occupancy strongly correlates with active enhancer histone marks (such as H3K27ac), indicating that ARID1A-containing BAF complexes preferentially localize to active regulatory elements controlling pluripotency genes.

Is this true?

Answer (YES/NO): YES